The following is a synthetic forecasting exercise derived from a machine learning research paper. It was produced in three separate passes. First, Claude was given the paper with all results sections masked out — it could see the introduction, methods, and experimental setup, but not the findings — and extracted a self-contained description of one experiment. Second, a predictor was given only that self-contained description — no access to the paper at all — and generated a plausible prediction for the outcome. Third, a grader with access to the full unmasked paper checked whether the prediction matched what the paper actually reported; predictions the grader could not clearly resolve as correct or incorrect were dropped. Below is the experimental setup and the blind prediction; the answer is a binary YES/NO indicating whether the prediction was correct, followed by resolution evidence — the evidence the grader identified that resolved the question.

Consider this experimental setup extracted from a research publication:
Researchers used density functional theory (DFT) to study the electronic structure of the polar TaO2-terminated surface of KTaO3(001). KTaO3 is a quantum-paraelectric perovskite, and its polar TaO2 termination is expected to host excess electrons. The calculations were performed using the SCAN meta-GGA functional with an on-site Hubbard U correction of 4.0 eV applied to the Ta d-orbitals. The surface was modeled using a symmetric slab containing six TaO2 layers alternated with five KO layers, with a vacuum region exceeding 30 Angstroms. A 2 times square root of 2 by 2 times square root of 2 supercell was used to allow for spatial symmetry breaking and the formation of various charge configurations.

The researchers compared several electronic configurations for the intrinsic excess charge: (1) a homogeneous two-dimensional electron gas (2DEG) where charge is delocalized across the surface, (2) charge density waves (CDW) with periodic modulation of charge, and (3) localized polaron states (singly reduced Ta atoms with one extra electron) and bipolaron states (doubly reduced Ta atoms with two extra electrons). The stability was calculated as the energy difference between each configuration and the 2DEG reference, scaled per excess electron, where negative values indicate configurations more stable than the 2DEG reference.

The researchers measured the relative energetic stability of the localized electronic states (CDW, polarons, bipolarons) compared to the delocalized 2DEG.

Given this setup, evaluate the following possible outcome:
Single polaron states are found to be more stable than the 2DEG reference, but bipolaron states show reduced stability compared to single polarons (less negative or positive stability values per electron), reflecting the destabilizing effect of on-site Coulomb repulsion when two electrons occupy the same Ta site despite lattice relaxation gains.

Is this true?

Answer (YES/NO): YES